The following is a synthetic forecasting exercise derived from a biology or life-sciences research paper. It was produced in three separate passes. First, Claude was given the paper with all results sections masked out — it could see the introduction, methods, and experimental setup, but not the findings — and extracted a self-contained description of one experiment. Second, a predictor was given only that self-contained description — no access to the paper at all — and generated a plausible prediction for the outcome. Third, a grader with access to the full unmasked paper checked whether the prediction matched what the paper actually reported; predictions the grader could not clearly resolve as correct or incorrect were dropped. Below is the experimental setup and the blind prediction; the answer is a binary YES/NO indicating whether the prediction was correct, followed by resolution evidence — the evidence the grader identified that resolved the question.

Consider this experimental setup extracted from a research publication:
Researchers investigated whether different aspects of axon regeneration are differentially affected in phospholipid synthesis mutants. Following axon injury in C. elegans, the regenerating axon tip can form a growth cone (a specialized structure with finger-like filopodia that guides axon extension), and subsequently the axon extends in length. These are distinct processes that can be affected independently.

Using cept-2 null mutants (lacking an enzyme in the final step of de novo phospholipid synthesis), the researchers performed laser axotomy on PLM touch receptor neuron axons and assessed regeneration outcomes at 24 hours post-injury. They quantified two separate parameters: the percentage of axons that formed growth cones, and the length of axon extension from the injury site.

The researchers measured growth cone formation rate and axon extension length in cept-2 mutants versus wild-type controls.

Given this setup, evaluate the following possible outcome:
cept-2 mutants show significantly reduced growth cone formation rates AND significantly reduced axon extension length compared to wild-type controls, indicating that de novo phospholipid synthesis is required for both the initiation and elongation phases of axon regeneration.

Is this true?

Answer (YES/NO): NO